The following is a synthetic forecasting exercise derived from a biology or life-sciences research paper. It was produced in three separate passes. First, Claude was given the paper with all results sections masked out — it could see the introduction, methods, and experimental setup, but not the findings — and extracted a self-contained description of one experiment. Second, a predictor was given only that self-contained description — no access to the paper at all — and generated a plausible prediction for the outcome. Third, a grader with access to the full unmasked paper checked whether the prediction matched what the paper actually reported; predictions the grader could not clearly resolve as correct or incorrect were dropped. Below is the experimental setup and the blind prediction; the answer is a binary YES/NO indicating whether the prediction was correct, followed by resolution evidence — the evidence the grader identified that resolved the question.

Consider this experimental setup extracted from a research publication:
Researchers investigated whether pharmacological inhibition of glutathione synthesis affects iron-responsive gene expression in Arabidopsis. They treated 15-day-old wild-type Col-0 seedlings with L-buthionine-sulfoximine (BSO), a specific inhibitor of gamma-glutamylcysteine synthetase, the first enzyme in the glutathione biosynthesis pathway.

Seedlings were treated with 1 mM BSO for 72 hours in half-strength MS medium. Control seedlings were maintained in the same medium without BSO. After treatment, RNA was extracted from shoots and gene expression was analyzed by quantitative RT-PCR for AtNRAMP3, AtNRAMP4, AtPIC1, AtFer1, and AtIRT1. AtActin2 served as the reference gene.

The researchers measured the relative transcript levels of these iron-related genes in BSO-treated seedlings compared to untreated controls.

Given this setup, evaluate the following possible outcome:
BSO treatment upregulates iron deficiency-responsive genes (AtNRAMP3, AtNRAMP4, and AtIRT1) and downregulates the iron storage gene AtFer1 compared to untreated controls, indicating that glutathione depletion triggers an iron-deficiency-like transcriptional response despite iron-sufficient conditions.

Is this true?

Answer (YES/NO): NO